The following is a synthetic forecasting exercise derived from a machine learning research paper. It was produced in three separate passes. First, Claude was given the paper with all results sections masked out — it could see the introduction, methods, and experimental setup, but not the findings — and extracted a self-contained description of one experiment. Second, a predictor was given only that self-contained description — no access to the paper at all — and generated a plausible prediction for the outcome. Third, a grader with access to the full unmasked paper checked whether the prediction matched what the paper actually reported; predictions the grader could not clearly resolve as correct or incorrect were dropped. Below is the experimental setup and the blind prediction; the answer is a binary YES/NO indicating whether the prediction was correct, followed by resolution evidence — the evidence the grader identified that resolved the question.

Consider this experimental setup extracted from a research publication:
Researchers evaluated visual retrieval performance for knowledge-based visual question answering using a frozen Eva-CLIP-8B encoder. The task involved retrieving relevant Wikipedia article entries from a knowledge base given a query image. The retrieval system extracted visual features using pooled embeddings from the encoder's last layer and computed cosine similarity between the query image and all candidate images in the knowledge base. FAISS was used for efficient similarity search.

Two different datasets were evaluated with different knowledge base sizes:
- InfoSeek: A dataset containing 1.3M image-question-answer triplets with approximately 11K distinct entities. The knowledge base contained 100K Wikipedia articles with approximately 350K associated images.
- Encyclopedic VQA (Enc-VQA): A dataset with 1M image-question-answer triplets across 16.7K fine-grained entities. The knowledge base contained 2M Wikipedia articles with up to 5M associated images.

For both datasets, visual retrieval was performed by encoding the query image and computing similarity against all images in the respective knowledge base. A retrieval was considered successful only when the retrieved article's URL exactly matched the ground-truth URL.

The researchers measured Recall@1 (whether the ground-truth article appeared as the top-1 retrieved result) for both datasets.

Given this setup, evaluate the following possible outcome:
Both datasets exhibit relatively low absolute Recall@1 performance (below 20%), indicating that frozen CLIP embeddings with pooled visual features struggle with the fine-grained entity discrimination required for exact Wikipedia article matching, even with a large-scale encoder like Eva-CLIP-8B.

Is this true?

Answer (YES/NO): NO